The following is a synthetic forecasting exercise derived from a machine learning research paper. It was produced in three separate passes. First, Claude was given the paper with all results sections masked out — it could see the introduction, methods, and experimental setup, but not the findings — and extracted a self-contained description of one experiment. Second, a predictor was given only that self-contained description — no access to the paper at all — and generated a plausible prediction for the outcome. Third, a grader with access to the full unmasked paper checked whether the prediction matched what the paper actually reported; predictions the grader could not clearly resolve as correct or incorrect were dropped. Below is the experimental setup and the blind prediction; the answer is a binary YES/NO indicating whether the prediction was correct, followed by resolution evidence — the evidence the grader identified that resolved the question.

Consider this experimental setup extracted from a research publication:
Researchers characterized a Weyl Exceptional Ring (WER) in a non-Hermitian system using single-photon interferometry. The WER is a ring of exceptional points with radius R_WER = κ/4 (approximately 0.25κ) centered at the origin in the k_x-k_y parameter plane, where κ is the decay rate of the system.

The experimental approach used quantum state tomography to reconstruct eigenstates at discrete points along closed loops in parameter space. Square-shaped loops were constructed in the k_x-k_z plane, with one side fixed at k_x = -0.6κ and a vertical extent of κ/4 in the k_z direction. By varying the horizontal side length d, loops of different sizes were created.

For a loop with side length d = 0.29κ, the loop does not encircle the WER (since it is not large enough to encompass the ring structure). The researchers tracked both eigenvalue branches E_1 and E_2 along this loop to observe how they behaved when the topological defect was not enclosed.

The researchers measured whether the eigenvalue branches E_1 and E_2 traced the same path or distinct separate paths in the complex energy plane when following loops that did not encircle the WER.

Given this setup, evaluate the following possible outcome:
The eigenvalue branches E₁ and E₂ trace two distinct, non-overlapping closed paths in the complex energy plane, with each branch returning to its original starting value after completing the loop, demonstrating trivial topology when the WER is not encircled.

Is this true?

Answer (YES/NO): YES